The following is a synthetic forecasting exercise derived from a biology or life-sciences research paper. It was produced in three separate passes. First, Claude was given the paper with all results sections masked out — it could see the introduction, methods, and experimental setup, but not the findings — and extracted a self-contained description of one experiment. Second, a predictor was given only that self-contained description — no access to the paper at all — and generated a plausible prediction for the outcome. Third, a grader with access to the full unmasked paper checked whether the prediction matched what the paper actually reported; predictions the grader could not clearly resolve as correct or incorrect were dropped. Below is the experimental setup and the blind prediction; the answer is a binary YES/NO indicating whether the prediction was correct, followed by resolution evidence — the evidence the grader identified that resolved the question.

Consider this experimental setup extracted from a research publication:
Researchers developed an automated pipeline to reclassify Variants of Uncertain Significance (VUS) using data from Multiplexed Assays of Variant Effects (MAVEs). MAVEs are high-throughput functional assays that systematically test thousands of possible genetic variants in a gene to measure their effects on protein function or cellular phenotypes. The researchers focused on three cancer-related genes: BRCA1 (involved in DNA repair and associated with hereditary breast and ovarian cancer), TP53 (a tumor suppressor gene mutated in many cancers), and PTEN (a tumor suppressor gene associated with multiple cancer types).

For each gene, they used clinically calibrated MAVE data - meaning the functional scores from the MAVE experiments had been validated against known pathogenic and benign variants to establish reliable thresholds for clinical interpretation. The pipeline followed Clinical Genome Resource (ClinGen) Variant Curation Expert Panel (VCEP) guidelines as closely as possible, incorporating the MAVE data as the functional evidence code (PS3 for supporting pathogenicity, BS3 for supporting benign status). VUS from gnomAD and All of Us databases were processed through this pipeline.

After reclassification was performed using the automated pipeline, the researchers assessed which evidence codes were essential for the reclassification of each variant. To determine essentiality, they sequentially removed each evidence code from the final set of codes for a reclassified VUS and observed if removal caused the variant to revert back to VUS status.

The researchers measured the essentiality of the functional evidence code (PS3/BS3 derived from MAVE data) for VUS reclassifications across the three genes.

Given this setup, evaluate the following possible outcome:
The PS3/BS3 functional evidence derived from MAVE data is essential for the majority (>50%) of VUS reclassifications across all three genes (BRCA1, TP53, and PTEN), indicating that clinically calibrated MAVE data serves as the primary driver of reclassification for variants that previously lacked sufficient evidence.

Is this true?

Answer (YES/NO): YES